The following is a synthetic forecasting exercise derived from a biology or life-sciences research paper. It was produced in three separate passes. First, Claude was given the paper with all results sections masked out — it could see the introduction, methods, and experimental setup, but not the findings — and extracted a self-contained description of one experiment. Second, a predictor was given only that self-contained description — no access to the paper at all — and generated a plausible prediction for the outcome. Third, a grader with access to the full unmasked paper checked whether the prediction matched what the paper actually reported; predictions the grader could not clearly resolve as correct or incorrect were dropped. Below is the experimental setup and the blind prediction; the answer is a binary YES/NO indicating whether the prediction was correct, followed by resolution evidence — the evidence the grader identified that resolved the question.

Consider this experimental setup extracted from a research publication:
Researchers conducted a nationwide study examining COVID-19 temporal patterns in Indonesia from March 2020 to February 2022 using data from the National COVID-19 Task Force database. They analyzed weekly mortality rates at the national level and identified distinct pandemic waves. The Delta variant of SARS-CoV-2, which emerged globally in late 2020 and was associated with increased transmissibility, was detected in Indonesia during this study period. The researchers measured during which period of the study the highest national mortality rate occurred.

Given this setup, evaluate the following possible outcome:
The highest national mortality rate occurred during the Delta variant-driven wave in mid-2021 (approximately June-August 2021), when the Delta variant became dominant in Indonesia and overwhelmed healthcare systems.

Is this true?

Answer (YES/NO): YES